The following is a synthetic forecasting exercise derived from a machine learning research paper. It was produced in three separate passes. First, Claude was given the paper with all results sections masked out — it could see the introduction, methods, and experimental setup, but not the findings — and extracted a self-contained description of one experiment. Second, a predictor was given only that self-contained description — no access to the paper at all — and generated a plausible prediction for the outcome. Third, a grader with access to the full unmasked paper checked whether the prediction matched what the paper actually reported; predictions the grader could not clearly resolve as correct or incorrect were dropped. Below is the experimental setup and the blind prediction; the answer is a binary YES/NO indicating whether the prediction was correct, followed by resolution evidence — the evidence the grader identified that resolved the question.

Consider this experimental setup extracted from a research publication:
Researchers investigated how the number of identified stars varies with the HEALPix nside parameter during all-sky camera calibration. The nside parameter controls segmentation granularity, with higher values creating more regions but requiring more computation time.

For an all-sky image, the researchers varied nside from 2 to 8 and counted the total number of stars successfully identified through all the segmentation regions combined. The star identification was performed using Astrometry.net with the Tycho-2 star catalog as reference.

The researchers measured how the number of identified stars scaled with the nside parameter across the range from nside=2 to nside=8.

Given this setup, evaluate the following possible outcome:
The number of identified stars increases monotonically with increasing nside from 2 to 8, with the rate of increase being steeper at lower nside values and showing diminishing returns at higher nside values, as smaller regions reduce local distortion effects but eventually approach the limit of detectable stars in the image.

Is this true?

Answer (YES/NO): NO